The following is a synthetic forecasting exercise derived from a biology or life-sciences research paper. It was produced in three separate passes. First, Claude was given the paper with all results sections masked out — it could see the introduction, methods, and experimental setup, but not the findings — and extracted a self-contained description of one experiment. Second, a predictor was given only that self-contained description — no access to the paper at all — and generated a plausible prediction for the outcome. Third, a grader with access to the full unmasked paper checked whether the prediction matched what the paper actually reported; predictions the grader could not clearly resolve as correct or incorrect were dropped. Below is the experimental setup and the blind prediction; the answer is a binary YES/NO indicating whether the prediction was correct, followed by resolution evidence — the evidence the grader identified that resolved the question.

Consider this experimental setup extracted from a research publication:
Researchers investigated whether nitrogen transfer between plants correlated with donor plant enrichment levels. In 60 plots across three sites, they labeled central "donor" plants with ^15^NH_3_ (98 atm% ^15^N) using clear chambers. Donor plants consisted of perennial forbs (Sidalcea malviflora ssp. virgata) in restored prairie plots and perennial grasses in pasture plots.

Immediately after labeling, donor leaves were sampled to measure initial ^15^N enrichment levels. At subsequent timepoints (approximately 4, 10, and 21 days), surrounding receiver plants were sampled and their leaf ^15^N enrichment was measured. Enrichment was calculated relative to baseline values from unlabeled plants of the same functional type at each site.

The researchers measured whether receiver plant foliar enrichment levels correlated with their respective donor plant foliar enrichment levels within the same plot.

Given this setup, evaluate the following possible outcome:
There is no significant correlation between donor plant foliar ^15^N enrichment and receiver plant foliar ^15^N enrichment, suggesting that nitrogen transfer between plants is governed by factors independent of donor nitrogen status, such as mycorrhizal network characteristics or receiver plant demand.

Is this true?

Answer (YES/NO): YES